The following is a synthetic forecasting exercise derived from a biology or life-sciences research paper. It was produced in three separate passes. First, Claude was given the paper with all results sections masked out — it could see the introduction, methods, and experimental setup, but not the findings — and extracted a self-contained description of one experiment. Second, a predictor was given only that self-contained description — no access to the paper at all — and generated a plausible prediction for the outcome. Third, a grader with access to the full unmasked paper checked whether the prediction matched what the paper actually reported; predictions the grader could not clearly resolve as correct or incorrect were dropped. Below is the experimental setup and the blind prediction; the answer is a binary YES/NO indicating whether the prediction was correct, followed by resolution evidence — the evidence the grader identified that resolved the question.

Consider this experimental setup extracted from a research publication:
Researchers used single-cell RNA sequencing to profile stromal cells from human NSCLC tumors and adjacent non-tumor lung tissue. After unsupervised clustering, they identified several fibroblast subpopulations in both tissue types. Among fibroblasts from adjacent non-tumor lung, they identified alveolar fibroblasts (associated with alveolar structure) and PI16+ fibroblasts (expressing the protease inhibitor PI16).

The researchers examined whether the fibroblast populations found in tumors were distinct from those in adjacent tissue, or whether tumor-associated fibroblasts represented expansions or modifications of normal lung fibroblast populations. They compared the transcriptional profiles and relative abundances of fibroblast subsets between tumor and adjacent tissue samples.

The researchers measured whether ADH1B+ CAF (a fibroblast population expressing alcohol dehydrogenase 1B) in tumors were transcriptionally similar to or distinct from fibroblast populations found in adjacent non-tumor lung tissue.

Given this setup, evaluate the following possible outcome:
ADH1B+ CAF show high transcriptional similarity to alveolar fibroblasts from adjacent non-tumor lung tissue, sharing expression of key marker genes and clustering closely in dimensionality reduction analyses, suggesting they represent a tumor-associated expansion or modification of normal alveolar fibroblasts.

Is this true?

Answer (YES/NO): NO